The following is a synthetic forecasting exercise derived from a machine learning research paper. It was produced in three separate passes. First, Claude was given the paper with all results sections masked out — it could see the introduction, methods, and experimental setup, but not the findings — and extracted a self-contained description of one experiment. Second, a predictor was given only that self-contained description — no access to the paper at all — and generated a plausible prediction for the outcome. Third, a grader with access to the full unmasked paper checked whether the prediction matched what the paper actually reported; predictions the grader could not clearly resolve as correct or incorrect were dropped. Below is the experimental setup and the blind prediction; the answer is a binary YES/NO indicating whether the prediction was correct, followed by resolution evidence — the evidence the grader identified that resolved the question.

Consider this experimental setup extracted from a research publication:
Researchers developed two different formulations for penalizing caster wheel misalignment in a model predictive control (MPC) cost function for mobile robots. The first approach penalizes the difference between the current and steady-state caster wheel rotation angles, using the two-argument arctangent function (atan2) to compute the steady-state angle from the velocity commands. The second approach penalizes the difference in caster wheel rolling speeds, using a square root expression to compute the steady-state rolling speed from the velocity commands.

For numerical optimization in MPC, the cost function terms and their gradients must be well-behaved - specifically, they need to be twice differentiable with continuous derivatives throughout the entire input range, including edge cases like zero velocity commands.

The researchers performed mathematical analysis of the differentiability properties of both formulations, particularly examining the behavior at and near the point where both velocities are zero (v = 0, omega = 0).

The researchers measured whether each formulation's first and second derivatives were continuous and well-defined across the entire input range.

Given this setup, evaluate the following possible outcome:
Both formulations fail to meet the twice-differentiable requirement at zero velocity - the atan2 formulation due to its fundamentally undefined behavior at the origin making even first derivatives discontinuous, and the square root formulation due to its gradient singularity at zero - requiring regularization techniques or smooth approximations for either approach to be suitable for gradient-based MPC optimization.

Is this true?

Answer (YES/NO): NO